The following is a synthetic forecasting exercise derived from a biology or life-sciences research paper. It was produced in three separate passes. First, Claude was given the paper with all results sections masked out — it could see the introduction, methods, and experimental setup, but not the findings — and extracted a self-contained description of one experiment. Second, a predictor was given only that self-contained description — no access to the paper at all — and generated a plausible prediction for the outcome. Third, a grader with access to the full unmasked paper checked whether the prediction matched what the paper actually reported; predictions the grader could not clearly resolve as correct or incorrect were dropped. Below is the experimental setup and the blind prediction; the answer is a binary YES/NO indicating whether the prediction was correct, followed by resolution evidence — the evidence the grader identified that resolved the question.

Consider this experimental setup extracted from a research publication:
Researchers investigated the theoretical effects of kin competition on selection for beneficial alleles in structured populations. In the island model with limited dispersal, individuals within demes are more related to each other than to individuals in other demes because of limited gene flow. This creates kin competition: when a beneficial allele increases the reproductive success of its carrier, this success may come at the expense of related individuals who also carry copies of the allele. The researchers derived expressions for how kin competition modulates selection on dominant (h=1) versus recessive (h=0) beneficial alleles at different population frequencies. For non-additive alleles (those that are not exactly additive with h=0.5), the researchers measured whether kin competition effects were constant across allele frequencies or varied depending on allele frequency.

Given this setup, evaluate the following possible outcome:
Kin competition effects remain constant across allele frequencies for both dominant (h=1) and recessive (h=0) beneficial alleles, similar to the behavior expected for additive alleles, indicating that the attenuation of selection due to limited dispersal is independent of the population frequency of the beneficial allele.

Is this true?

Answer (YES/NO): NO